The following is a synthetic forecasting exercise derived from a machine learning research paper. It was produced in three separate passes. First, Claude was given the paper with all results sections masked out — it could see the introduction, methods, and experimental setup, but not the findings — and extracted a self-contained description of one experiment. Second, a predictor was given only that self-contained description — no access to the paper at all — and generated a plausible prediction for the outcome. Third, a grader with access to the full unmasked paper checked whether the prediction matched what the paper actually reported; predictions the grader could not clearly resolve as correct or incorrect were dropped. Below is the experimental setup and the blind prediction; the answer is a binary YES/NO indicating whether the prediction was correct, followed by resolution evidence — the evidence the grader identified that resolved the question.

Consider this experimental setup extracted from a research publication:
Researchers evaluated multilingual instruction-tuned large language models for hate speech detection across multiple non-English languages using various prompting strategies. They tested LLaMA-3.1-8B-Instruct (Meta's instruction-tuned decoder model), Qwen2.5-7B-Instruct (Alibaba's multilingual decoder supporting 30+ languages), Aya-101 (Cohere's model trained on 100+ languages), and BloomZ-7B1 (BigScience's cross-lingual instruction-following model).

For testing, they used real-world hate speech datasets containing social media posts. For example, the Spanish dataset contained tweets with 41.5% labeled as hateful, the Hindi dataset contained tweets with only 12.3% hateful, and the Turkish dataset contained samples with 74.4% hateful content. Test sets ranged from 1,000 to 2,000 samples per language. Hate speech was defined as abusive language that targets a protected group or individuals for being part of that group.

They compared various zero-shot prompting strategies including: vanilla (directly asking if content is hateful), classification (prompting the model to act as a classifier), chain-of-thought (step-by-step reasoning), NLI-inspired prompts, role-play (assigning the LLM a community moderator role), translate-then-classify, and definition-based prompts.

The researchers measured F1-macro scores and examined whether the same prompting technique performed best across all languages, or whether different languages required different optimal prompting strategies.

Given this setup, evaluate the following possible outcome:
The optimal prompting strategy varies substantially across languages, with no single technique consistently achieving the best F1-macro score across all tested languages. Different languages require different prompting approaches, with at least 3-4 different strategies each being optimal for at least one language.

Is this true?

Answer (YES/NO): YES